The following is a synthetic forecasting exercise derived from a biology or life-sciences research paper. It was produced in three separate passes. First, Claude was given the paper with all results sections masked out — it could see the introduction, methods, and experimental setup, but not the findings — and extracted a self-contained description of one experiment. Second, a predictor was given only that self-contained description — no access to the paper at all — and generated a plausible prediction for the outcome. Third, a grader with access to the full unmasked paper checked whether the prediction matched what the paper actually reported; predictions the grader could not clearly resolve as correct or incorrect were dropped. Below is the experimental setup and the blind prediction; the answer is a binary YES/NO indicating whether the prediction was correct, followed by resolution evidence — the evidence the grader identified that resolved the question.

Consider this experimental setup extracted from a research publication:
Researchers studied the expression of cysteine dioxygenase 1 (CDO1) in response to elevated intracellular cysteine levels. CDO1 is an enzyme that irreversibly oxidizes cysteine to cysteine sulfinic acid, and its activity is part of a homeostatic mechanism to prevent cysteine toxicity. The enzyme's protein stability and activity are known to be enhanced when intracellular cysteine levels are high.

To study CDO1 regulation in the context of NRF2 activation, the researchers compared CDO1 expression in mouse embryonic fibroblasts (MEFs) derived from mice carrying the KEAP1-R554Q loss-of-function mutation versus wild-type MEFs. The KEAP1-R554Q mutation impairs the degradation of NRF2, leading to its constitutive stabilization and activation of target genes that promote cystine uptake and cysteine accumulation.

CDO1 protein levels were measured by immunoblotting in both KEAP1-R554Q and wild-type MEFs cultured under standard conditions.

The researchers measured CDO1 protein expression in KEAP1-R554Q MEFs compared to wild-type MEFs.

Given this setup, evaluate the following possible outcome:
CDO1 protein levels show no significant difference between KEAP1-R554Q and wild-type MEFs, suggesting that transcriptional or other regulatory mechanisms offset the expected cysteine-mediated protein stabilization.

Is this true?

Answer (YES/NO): NO